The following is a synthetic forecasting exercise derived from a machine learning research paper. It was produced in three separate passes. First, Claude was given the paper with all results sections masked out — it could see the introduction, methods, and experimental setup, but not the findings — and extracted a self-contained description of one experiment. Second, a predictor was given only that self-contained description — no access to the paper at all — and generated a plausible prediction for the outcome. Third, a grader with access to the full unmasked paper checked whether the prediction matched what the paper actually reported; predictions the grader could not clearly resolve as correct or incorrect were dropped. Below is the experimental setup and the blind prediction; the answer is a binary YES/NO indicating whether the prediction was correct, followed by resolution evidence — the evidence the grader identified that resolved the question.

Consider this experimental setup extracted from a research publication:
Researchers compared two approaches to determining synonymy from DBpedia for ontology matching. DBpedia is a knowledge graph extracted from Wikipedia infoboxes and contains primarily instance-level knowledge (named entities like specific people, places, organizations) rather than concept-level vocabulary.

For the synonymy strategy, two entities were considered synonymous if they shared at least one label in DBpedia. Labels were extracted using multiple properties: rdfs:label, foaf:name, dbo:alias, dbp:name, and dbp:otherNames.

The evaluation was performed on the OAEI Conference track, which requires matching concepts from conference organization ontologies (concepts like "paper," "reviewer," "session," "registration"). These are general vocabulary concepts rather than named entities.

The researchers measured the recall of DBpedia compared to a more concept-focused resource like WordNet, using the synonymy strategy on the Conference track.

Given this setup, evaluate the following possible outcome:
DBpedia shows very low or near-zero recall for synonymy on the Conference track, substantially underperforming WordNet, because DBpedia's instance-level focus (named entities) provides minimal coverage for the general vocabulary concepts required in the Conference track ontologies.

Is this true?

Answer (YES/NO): NO